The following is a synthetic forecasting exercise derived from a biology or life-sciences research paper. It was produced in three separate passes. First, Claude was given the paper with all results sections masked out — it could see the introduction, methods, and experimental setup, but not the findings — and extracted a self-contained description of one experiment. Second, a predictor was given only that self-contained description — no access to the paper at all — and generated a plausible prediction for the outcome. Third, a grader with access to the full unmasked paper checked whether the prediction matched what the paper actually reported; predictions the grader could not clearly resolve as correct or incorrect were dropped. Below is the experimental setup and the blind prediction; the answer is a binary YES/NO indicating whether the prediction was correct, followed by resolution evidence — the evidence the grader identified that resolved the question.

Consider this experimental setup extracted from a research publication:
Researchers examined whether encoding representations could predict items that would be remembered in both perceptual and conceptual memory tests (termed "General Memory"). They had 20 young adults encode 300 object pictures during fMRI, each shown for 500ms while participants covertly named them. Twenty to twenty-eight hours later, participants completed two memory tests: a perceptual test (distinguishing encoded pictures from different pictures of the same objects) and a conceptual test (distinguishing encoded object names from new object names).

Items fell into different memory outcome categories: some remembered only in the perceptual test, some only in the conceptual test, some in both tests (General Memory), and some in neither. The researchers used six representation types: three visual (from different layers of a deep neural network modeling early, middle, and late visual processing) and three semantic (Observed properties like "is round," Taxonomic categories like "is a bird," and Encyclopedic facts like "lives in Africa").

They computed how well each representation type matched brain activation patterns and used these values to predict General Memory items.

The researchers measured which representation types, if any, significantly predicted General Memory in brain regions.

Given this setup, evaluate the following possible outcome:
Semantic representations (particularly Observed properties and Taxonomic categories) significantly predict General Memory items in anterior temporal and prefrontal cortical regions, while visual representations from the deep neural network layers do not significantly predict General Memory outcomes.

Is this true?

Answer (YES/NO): NO